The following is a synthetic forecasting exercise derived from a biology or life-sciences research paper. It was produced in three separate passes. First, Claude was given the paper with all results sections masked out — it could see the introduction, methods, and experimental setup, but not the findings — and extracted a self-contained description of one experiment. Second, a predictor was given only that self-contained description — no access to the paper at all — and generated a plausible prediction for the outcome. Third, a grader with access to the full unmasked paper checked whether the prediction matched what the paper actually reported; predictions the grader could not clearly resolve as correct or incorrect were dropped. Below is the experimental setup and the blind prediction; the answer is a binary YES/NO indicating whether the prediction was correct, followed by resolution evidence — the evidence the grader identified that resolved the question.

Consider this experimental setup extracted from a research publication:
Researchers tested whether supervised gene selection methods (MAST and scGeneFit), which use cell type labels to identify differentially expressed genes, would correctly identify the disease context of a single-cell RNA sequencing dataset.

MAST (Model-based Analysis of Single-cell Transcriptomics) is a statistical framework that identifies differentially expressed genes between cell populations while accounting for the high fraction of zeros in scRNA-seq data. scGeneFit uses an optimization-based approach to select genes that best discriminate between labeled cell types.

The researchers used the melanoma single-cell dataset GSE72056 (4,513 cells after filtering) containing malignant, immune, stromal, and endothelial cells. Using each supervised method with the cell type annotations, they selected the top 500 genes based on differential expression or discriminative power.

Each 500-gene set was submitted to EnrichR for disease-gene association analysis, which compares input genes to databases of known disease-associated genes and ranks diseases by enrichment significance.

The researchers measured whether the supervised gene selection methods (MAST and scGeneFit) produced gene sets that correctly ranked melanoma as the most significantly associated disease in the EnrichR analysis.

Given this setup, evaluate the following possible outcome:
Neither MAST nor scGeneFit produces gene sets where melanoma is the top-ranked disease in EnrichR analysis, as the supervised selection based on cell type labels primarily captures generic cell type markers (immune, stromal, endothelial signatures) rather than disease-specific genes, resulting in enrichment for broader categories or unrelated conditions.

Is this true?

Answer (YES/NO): YES